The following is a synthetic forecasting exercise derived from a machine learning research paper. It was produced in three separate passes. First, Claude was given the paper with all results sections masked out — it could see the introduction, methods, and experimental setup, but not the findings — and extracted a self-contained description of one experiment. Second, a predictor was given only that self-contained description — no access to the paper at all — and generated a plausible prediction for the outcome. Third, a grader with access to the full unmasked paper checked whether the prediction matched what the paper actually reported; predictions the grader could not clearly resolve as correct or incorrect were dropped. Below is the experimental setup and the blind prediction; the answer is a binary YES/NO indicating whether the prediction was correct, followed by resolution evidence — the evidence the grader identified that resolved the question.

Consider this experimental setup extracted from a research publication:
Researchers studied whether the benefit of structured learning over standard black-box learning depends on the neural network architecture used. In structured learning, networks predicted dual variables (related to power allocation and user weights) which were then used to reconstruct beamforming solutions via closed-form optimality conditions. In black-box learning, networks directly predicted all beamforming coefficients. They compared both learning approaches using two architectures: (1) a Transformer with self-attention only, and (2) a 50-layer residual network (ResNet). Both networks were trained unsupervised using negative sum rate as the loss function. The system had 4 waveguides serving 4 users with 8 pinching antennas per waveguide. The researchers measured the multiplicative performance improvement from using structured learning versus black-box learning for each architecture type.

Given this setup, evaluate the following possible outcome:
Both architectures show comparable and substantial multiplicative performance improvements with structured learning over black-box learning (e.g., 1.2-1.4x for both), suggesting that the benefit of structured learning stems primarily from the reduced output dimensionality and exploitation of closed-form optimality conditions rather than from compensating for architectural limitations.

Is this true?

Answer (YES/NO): NO